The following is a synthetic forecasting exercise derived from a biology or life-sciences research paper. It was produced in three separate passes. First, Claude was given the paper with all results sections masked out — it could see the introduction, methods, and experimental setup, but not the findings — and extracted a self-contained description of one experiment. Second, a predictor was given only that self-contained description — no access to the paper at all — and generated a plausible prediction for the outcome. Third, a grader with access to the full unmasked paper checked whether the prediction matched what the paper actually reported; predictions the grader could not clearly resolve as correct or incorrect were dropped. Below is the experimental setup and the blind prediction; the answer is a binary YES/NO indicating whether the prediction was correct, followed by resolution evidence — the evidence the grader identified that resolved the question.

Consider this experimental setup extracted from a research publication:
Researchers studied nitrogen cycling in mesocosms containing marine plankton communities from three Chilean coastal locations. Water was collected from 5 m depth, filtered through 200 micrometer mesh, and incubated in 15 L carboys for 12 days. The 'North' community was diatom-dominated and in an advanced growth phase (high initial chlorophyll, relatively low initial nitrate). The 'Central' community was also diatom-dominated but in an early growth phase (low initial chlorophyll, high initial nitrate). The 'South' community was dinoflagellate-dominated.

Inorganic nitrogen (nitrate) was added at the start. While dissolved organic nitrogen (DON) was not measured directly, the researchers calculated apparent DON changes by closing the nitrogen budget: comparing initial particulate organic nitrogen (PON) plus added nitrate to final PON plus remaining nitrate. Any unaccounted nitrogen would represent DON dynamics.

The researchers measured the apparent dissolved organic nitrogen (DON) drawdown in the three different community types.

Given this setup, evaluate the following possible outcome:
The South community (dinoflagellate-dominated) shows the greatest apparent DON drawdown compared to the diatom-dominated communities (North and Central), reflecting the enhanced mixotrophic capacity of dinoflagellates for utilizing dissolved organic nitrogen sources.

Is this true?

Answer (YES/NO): NO